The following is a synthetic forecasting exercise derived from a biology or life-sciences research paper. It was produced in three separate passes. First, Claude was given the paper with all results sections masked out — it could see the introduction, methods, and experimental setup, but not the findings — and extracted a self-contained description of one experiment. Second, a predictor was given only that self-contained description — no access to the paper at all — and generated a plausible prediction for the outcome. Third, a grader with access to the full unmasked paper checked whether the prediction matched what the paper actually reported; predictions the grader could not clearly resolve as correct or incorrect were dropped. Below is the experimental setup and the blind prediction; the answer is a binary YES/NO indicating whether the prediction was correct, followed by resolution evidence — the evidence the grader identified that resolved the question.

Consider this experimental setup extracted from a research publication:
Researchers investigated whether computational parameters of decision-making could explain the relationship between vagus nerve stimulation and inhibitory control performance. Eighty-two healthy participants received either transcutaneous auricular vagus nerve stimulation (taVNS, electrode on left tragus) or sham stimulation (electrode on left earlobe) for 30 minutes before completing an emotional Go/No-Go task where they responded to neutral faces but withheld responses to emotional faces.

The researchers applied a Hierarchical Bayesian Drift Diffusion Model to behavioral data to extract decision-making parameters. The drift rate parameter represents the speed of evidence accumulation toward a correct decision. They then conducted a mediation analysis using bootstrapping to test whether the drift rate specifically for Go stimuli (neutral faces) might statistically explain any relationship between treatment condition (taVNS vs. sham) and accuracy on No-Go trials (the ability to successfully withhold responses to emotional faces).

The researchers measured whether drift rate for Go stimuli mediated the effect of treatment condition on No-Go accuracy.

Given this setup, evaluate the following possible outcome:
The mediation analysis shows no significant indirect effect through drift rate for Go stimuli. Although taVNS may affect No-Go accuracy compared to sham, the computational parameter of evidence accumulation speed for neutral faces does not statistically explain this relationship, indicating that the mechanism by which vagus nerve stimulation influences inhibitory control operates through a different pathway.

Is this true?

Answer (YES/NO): NO